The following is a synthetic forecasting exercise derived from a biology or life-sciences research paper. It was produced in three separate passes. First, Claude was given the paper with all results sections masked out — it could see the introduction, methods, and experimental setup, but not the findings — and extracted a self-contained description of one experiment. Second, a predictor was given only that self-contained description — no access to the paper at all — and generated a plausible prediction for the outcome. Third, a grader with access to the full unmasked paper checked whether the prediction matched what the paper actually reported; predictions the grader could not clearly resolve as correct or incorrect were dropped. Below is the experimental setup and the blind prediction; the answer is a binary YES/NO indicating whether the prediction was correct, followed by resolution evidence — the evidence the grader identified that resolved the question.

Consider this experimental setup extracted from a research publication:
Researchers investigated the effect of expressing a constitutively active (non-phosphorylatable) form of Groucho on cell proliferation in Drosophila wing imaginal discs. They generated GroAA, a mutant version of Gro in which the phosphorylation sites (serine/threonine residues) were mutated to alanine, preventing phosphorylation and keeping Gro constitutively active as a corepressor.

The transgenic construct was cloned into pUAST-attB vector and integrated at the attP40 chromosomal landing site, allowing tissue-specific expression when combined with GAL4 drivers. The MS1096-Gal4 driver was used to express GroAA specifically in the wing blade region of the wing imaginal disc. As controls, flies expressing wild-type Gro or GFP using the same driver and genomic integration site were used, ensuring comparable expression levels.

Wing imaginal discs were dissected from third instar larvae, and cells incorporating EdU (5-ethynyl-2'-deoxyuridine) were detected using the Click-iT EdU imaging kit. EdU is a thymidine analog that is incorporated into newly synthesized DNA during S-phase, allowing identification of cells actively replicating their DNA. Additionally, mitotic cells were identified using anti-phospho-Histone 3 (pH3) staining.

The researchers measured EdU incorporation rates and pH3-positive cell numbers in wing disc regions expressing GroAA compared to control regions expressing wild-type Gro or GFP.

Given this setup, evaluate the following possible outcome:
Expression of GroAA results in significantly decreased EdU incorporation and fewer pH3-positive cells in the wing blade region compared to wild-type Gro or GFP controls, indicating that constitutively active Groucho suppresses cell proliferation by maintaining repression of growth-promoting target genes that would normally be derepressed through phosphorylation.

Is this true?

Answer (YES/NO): NO